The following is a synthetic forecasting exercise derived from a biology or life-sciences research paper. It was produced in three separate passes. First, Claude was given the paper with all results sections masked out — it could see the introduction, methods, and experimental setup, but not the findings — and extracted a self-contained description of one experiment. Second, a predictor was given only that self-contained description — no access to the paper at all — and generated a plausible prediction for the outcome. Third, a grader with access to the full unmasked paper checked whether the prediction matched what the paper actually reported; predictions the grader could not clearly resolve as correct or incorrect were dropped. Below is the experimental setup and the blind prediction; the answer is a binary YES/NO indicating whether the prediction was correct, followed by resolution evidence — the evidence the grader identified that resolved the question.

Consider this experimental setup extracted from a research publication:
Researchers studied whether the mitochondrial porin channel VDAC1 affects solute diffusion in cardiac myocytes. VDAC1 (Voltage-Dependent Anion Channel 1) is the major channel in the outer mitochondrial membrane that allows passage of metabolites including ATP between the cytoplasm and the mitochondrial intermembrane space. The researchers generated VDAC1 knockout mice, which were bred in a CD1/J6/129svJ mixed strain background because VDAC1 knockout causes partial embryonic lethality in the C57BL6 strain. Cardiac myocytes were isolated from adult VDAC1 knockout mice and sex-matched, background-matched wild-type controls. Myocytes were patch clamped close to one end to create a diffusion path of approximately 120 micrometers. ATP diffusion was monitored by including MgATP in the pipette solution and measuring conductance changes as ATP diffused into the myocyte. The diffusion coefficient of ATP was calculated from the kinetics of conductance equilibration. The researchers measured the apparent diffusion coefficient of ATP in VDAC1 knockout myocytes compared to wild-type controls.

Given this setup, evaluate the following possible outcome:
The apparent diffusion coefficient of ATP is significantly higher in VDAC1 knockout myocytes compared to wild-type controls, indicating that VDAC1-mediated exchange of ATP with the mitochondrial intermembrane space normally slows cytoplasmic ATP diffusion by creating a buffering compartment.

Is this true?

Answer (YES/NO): NO